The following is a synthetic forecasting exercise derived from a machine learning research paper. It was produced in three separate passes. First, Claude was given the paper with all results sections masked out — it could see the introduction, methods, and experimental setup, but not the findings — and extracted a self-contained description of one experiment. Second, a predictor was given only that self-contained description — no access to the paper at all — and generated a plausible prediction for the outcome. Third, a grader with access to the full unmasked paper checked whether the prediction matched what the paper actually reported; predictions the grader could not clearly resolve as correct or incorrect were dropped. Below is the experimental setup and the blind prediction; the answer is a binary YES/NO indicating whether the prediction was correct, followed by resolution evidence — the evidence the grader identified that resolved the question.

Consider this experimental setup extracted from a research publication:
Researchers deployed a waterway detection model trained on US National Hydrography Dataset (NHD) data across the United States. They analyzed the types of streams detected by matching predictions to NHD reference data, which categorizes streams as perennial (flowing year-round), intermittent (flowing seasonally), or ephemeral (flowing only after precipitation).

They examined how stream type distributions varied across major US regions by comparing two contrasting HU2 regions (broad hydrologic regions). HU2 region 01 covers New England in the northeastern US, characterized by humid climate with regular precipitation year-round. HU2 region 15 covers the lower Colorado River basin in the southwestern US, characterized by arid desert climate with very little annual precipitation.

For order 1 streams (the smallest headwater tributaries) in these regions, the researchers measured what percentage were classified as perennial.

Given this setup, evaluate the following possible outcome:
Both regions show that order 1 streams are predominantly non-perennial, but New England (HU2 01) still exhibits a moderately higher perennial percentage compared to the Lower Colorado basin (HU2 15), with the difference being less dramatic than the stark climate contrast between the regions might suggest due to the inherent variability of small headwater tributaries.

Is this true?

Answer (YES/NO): NO